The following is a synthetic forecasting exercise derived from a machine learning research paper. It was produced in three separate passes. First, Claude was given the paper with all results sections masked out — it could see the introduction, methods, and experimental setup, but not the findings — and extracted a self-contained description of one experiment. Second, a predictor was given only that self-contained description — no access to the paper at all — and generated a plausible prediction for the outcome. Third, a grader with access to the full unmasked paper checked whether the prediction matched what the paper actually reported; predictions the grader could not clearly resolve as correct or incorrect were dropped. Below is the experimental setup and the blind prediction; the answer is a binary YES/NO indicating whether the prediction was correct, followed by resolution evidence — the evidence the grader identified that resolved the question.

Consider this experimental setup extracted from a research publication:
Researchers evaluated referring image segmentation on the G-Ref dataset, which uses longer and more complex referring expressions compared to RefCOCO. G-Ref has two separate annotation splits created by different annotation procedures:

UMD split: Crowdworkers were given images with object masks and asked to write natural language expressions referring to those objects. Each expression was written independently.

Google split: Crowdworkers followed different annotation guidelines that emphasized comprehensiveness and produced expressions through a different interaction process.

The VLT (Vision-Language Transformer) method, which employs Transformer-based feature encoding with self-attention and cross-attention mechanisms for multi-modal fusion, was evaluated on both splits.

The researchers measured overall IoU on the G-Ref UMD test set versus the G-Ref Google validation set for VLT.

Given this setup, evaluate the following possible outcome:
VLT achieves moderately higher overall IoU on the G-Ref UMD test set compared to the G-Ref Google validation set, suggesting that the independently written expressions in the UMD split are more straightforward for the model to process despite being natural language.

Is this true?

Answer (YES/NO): YES